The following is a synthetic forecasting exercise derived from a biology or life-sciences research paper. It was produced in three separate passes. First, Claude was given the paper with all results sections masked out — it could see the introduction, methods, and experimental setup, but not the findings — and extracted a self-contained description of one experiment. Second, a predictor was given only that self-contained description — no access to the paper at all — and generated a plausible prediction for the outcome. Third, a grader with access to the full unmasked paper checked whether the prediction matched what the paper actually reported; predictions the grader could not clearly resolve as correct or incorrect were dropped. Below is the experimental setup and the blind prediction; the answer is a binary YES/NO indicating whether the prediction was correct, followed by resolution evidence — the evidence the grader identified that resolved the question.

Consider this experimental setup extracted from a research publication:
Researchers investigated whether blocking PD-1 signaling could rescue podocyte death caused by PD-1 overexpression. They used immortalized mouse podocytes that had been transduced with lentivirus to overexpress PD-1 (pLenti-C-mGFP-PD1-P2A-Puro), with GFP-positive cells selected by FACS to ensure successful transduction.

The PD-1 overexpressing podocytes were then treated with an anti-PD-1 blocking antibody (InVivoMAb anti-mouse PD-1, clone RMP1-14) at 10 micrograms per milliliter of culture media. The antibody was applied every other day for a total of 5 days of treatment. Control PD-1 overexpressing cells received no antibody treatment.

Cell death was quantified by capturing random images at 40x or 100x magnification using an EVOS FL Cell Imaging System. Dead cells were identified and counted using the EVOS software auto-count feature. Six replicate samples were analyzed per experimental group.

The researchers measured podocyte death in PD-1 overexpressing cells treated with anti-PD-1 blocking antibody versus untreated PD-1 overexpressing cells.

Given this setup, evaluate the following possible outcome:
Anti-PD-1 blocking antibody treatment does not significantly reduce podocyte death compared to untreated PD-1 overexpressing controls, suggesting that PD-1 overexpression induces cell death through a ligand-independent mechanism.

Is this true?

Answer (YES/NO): NO